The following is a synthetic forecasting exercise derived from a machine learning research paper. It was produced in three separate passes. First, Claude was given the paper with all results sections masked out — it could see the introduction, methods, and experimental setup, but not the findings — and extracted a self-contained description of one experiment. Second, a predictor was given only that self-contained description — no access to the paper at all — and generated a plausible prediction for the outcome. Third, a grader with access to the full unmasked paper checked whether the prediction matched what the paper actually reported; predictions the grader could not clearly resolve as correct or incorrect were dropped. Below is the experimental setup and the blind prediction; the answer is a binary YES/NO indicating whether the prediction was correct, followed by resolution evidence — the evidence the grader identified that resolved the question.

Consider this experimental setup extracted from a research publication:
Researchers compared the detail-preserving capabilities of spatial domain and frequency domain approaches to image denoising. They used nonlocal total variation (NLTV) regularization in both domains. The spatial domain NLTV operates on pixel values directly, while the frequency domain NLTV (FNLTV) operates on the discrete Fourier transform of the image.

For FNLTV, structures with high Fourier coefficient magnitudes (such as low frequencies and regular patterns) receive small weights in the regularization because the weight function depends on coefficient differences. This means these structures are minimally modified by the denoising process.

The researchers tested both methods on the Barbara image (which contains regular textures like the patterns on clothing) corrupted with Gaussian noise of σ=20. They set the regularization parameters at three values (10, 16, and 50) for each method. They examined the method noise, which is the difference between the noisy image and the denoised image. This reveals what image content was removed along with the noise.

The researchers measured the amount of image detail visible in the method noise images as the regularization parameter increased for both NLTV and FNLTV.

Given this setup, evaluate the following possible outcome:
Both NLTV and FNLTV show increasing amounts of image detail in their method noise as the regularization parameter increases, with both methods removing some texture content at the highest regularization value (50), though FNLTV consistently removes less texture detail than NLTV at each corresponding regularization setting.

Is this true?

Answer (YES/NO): NO